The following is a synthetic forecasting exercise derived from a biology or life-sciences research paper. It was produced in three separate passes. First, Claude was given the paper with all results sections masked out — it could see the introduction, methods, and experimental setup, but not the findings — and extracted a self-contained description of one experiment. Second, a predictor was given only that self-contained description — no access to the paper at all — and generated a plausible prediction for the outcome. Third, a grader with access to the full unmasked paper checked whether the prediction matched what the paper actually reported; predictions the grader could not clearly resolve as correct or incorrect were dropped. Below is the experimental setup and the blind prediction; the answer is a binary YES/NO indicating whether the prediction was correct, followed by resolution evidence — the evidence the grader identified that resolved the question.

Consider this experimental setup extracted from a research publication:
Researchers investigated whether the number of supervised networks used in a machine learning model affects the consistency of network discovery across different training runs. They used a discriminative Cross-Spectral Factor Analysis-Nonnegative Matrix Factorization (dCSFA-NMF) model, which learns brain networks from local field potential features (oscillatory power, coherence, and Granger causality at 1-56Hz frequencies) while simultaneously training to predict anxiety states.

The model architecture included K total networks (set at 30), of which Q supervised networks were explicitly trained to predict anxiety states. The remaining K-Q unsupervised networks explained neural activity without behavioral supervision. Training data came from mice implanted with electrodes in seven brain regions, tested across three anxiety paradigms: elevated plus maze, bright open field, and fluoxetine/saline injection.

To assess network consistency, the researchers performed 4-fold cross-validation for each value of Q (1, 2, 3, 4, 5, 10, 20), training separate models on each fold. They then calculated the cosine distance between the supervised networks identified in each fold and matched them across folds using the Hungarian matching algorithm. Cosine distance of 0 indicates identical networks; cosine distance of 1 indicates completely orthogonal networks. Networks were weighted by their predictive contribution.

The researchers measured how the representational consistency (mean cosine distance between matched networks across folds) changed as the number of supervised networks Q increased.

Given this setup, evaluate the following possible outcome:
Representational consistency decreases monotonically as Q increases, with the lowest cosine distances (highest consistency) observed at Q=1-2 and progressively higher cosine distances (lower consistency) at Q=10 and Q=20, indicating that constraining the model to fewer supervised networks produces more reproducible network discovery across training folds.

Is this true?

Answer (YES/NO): NO